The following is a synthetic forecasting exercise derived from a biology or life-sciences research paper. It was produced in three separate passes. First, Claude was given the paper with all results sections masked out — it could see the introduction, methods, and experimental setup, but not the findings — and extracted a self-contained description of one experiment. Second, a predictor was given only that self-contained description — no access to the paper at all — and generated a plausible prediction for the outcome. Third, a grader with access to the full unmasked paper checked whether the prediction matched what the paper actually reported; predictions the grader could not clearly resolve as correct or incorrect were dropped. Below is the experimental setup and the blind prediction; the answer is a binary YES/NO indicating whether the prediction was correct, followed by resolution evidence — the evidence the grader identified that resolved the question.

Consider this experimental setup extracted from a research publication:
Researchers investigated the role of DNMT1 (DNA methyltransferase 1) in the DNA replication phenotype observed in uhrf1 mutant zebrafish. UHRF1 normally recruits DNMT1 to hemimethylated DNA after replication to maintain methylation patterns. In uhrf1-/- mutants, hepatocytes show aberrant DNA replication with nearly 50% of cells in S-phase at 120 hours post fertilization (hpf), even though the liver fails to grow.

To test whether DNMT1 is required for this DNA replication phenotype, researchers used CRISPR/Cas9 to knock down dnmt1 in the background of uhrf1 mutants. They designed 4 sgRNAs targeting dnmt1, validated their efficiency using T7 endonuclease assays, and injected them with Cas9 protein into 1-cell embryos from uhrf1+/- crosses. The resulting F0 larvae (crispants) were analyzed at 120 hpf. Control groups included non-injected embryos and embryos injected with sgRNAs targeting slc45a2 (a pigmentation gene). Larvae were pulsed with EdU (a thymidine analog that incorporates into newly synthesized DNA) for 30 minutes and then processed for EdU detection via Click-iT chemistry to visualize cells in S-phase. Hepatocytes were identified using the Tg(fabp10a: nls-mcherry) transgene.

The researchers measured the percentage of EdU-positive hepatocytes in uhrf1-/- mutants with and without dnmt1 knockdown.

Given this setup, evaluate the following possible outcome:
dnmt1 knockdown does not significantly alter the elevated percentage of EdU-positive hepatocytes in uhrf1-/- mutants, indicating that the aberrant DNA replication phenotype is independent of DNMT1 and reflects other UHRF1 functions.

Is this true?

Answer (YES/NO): NO